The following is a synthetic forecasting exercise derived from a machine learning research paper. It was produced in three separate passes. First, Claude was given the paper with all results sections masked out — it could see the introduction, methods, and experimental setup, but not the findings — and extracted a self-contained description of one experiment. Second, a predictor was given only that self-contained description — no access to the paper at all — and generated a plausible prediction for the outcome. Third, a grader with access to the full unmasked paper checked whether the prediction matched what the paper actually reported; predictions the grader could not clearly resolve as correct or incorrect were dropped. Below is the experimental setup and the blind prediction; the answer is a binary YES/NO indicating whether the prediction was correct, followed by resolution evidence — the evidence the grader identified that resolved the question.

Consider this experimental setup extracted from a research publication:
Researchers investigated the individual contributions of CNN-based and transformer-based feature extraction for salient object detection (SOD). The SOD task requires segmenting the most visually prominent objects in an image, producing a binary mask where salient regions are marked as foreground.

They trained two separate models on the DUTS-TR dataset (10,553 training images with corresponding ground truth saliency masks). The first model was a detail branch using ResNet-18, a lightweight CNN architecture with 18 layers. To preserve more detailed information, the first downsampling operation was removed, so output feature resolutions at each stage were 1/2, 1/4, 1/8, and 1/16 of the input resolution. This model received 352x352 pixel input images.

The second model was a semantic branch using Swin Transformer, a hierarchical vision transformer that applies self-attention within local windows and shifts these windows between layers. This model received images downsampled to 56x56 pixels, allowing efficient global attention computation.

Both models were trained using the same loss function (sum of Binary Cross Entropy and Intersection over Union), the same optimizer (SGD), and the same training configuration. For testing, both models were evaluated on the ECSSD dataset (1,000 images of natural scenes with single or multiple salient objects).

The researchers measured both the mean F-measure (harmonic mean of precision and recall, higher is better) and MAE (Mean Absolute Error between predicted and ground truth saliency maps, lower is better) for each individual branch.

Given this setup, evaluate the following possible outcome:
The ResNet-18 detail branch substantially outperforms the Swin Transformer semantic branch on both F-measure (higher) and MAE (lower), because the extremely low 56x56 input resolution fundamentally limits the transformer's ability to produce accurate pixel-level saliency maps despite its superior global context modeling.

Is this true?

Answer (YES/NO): NO